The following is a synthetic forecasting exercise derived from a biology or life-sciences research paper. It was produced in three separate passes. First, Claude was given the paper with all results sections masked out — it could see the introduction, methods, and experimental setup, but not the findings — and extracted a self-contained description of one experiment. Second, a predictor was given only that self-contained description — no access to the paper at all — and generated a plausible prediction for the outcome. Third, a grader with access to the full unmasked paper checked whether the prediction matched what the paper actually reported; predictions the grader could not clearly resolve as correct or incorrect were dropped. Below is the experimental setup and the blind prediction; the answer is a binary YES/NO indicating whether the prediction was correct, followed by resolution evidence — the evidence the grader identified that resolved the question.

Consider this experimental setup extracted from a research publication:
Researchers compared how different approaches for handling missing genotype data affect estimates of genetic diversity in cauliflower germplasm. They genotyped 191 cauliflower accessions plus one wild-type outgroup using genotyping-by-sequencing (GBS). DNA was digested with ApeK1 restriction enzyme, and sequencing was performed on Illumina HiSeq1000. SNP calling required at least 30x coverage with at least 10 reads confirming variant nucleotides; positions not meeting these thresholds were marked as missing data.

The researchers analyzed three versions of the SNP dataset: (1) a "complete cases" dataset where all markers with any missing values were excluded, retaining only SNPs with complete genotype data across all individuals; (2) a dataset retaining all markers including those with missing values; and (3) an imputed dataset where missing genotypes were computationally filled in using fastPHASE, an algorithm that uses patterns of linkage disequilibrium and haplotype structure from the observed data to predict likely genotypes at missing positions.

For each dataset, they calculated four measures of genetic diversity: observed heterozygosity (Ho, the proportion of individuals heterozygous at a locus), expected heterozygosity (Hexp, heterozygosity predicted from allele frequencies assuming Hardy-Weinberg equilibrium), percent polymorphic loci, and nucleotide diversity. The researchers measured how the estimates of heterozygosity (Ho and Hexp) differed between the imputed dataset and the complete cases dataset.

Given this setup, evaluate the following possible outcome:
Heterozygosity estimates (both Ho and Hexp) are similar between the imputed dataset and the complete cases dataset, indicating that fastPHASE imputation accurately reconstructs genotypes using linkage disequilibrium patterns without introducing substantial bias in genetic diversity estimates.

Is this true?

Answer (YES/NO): NO